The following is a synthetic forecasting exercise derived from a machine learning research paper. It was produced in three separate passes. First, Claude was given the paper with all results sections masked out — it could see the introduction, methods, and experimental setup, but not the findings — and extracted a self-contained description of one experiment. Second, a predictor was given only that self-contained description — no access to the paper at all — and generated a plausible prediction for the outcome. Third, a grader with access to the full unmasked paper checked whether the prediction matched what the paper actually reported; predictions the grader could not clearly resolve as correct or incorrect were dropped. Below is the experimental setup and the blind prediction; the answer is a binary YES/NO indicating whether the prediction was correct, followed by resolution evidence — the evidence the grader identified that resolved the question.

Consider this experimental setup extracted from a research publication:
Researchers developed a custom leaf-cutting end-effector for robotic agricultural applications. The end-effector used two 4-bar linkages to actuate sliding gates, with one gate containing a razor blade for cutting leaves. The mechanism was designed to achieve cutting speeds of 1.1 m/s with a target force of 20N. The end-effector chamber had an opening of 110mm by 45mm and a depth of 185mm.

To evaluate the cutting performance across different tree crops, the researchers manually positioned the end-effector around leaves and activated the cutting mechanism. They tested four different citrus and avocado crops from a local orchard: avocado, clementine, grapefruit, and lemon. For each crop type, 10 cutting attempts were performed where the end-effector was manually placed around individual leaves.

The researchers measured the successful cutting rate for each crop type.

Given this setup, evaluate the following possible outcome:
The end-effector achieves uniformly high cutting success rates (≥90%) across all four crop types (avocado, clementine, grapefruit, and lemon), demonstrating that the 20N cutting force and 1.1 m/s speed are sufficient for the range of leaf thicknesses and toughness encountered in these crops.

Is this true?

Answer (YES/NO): YES